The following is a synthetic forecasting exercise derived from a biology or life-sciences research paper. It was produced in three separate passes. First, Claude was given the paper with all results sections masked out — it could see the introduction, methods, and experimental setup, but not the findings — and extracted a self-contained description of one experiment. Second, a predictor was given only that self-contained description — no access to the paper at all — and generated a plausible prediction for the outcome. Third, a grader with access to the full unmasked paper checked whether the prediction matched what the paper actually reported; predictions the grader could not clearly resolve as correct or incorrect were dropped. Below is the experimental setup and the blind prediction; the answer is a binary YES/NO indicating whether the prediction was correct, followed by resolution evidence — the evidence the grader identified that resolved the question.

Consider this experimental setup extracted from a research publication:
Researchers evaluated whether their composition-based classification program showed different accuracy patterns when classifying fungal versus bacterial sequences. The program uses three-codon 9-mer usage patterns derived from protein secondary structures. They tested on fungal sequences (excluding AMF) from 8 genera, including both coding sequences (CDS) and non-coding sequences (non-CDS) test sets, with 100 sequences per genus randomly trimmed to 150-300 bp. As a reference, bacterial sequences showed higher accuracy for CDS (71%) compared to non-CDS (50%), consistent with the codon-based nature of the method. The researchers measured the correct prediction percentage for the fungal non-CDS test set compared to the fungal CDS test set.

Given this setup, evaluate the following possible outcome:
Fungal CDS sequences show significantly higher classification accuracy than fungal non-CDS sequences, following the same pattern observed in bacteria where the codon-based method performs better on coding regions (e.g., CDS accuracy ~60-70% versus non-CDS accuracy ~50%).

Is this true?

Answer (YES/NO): NO